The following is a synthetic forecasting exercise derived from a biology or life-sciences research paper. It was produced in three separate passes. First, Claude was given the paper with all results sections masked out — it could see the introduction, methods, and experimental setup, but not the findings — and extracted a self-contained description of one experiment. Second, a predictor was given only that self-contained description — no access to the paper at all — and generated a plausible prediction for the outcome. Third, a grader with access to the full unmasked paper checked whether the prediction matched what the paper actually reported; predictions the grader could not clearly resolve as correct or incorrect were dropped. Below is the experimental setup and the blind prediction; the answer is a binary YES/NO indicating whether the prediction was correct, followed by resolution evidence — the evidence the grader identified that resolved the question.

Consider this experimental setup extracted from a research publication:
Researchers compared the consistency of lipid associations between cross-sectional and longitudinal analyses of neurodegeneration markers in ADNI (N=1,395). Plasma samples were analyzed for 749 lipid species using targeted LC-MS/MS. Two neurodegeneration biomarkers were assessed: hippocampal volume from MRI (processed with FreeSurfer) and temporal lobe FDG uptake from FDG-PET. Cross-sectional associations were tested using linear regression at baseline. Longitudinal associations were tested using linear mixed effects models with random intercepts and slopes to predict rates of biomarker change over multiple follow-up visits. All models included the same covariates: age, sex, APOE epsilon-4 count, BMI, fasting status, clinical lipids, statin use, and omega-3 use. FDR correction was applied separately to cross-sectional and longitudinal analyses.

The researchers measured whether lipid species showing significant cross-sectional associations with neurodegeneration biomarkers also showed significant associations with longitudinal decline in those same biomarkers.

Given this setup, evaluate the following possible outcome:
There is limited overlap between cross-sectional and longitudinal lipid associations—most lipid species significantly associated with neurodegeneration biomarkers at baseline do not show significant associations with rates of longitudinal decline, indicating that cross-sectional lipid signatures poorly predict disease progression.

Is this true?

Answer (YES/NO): YES